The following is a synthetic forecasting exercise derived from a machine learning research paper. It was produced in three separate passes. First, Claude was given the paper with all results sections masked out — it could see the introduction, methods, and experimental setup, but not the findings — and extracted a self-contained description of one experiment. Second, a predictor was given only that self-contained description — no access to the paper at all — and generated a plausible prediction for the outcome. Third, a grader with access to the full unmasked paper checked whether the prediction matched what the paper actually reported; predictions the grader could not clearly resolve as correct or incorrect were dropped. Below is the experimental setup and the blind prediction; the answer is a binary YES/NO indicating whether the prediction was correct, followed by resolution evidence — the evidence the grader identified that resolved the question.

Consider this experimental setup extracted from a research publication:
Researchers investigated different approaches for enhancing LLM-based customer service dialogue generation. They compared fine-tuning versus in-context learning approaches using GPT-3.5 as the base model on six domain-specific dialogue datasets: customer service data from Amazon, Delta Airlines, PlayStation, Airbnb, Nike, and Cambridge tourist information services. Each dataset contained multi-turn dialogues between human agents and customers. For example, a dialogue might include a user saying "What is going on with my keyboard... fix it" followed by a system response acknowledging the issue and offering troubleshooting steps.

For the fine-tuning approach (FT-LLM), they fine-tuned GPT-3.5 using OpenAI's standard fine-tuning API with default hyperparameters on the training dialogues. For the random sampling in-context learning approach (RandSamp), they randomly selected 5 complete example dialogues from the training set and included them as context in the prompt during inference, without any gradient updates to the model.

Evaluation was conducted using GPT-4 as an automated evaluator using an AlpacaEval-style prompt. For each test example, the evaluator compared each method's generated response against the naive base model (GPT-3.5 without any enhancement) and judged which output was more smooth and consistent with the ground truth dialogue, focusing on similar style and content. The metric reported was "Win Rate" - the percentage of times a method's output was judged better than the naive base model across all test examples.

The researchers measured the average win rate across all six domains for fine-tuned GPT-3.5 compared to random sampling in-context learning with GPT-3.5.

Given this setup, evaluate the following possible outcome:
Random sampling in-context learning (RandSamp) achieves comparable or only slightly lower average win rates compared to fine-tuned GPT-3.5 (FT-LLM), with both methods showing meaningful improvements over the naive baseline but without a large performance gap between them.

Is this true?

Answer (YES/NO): NO